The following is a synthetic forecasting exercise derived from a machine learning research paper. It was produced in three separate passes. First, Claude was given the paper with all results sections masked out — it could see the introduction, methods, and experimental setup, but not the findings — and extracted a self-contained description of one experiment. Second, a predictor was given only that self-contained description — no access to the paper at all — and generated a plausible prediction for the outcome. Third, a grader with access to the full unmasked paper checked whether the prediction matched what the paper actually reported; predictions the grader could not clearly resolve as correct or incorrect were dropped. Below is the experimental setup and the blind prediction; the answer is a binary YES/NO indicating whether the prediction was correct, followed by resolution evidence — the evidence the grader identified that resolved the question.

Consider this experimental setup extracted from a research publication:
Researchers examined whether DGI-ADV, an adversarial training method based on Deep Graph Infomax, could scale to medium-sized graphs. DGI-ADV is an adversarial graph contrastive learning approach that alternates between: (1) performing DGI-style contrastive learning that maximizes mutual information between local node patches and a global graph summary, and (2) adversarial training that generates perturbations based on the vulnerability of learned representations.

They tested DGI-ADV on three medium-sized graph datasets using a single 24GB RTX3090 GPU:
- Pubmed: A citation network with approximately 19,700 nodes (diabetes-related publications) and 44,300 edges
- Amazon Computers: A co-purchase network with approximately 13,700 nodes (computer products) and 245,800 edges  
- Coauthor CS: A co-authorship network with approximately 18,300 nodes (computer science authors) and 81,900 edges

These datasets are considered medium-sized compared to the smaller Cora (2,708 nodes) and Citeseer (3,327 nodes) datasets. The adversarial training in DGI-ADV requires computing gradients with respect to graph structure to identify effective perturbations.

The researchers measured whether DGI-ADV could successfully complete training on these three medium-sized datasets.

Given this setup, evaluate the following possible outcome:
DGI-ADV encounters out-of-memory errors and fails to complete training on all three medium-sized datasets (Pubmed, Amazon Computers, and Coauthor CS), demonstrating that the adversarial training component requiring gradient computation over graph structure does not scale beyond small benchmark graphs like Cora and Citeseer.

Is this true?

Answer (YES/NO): YES